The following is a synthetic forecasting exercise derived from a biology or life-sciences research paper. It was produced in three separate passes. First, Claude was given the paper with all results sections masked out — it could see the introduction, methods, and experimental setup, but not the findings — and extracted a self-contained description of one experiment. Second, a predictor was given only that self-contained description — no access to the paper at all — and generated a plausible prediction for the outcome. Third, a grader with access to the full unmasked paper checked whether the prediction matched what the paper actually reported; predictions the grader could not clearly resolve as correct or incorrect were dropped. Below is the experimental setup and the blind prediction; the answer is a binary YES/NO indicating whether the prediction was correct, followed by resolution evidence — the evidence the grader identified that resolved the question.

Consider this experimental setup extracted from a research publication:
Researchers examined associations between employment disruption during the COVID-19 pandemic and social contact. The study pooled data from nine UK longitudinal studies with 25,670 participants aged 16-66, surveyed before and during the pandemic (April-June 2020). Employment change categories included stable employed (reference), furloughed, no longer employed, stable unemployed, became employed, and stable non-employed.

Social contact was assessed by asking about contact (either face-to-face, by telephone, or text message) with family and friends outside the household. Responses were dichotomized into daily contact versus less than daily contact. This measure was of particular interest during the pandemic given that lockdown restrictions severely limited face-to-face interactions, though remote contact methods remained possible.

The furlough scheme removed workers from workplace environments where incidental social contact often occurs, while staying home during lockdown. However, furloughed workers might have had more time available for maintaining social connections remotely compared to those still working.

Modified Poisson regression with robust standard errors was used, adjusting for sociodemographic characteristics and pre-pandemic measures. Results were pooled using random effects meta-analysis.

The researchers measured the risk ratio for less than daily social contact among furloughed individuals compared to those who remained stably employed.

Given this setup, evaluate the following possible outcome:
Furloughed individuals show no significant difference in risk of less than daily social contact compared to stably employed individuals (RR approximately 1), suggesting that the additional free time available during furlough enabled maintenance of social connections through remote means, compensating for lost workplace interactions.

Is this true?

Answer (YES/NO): YES